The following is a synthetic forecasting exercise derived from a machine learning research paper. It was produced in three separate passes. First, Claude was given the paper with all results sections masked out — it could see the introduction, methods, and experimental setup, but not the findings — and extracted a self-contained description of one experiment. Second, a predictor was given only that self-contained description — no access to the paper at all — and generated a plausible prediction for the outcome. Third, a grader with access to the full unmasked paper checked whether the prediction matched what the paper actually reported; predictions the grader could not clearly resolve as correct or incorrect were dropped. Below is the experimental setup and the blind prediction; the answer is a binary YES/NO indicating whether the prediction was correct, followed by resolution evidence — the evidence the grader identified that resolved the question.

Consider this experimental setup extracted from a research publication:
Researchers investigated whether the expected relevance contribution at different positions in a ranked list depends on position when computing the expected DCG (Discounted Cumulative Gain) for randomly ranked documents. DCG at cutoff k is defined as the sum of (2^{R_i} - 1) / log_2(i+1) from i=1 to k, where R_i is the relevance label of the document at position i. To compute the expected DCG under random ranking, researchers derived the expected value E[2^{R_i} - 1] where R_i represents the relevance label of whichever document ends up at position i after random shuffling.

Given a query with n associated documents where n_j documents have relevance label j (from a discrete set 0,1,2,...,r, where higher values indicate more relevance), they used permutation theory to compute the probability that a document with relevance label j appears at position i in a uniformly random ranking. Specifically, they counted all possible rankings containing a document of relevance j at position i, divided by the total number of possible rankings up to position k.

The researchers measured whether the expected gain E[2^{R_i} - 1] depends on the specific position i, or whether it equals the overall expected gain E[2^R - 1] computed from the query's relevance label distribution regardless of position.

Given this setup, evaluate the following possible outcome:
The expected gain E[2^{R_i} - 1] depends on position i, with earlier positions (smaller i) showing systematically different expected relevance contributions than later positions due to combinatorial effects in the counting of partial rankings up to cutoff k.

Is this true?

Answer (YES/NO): NO